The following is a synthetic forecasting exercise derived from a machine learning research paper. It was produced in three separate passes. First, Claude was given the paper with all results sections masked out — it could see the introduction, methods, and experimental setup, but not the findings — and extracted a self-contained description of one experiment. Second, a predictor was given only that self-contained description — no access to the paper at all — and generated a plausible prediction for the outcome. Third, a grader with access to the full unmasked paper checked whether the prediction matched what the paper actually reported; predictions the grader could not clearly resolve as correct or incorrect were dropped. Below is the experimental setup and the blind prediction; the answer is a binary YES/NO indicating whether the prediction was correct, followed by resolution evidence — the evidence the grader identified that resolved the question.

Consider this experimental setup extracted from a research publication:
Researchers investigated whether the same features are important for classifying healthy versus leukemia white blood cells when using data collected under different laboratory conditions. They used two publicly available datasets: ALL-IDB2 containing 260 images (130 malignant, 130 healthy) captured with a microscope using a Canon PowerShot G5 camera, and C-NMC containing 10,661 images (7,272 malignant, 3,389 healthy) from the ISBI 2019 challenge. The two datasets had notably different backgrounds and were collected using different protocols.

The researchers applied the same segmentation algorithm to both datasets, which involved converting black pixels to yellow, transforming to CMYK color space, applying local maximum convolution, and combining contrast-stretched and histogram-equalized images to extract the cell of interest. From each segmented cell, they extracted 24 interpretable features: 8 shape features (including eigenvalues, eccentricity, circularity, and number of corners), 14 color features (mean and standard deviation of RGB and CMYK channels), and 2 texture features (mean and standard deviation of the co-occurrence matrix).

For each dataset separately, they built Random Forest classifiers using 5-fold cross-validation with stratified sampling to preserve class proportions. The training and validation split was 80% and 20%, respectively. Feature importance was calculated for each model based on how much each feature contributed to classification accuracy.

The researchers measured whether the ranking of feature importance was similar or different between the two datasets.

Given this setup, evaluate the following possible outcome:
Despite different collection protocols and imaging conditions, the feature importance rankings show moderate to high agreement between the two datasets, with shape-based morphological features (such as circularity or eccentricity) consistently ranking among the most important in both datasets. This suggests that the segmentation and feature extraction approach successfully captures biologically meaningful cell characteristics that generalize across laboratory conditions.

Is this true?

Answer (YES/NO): NO